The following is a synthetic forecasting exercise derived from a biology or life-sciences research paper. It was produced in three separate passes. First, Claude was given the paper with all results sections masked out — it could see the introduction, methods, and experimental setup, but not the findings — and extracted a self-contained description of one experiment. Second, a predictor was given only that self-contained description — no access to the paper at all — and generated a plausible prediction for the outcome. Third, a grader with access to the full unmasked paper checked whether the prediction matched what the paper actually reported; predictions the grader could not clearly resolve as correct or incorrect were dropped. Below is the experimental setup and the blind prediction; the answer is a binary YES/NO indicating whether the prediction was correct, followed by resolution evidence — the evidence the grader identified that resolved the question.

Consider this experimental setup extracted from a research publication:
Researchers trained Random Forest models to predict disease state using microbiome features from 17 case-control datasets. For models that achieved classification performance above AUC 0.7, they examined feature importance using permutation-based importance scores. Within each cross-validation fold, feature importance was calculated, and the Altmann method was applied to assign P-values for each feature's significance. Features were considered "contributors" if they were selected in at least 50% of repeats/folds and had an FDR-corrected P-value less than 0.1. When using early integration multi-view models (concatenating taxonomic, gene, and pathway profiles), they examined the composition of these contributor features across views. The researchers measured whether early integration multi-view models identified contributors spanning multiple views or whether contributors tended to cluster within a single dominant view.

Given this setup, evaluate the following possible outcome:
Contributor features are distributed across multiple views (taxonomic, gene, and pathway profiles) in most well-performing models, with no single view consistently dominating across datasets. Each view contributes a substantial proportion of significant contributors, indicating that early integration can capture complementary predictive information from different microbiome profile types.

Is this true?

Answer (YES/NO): YES